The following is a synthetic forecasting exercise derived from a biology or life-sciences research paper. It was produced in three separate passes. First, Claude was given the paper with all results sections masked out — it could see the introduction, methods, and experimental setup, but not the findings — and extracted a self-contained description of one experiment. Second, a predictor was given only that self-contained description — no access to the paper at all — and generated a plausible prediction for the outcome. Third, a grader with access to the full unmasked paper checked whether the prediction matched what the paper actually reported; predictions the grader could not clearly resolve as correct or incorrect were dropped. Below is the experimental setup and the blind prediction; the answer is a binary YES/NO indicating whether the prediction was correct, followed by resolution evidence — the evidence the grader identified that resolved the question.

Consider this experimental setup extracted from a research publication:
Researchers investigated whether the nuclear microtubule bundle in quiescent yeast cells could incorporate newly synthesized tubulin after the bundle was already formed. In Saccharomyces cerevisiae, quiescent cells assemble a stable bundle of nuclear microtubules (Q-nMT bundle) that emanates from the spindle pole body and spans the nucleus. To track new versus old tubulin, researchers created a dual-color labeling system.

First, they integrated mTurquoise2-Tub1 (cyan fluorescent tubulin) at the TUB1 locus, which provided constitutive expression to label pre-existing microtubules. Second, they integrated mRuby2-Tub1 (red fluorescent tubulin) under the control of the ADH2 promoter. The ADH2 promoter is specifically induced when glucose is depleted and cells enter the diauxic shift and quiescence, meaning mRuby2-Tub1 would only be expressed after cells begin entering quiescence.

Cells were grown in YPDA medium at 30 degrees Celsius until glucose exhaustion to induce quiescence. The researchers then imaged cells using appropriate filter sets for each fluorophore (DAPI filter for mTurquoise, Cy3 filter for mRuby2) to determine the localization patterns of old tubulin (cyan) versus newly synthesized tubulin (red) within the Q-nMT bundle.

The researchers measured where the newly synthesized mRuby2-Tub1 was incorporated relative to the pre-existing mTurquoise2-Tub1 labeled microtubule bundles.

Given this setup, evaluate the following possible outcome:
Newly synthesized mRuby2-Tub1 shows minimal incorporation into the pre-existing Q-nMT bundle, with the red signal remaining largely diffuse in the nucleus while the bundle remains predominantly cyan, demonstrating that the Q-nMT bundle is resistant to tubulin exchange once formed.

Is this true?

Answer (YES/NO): NO